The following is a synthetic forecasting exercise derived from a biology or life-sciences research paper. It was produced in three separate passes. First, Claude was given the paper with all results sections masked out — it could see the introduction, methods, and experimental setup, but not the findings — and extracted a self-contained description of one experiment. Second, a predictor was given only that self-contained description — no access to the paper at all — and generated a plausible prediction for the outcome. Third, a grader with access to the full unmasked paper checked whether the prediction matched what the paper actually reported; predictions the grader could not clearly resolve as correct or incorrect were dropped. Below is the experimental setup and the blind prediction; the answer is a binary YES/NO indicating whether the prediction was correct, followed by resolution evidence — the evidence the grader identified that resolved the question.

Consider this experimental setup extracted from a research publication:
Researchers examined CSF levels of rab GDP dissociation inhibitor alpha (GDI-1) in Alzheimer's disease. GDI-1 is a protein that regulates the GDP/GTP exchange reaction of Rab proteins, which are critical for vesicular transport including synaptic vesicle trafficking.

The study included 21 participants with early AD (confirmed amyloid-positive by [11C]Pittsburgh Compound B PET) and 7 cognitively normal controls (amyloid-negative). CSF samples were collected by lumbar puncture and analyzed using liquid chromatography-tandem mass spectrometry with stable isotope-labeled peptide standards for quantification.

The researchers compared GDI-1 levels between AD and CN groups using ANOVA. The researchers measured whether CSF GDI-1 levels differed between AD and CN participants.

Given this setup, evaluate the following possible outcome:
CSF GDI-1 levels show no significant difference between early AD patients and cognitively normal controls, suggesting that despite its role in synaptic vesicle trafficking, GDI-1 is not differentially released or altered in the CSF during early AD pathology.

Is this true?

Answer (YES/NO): NO